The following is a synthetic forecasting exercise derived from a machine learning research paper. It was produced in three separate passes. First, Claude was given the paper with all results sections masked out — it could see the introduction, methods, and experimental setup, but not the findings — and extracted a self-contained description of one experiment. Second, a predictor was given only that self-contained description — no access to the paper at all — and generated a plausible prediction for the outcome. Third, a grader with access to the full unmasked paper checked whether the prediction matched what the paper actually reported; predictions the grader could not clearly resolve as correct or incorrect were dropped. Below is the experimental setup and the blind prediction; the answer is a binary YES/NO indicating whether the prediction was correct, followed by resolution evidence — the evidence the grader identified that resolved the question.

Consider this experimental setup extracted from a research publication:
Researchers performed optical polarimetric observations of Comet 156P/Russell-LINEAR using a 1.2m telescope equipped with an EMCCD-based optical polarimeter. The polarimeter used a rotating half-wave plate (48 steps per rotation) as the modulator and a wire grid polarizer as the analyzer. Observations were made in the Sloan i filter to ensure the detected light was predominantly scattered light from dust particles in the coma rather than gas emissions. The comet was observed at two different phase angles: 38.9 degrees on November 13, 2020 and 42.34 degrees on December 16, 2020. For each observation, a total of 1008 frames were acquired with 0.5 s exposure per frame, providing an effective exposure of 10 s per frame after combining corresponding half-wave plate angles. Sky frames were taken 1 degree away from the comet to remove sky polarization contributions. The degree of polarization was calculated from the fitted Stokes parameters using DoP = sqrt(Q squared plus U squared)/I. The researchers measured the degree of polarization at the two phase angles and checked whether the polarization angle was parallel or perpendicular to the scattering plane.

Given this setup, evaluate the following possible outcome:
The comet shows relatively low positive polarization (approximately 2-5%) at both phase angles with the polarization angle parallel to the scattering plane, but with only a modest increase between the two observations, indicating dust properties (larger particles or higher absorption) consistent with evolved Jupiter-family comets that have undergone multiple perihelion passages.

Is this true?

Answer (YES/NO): NO